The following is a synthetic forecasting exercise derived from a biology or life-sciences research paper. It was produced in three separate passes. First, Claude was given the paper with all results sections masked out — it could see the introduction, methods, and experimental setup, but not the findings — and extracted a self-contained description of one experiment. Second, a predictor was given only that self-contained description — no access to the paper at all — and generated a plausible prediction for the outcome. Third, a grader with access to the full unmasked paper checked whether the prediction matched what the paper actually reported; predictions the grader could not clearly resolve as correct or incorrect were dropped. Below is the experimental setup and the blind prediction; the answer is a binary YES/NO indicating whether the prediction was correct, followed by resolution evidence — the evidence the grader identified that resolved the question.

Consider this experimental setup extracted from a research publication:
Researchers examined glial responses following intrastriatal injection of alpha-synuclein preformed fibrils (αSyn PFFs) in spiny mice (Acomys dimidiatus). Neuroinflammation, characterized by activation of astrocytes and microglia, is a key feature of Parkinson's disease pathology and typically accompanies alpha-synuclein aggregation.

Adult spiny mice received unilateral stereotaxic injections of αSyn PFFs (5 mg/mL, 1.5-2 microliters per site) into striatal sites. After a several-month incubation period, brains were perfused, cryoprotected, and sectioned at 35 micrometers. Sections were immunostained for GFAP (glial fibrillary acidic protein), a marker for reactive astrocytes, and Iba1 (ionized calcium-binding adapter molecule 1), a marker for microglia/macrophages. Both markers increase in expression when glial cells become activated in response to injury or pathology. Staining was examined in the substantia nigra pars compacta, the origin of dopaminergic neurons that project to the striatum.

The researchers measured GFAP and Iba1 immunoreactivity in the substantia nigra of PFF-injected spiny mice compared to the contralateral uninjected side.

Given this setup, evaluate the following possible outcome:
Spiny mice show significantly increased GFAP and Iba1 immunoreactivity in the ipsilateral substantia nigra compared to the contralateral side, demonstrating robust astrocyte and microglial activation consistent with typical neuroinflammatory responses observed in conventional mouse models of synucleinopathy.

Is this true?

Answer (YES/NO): NO